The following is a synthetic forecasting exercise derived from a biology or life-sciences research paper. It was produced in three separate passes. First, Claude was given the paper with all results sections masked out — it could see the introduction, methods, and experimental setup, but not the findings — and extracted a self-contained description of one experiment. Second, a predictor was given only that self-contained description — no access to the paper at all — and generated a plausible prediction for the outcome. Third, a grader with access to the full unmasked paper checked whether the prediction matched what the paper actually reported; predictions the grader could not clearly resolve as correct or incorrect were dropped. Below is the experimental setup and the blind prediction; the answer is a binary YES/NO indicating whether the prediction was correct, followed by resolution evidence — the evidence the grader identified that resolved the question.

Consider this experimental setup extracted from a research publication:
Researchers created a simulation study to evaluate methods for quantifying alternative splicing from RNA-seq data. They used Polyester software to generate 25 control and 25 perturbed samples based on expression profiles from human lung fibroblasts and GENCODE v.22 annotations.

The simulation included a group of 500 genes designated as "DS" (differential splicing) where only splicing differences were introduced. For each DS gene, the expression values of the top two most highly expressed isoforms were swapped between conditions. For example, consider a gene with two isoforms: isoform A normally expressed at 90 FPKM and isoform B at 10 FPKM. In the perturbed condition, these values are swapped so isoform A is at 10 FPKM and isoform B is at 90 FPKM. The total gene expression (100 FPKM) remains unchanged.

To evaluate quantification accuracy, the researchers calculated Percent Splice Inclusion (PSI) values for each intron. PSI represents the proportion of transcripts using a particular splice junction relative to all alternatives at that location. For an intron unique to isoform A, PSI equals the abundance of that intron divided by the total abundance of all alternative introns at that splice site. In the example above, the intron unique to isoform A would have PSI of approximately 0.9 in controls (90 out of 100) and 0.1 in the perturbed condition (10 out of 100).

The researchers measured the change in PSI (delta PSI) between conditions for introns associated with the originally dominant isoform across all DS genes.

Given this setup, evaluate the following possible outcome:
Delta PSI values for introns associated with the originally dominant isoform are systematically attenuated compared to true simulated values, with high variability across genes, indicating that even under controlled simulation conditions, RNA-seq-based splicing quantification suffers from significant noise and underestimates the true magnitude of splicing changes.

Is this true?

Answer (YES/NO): NO